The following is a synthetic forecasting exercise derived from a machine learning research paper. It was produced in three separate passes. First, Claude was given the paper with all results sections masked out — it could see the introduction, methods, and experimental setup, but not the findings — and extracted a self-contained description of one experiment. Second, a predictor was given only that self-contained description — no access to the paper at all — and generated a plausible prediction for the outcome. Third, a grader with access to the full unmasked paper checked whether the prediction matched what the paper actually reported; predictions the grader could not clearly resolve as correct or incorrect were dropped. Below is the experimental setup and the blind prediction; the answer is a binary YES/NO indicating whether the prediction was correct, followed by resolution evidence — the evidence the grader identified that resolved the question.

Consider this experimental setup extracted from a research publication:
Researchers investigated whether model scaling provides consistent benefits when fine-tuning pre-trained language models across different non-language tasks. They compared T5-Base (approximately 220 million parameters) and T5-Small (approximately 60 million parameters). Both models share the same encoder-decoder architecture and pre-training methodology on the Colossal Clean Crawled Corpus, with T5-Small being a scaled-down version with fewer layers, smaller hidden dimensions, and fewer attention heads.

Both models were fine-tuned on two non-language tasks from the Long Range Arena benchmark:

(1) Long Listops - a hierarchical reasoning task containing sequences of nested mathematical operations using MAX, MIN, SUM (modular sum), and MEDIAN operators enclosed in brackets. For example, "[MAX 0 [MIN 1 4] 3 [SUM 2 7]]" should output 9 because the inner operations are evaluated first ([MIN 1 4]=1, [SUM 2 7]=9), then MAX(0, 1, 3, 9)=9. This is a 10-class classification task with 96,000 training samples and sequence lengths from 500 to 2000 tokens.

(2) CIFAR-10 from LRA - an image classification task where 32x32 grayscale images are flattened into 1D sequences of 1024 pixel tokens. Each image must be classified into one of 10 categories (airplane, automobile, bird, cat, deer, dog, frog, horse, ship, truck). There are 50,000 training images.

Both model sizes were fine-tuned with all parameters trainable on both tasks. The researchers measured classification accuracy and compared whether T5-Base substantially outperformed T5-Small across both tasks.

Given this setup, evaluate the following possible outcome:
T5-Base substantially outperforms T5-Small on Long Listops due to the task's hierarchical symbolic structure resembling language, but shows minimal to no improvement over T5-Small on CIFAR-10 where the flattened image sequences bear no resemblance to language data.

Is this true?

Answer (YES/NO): NO